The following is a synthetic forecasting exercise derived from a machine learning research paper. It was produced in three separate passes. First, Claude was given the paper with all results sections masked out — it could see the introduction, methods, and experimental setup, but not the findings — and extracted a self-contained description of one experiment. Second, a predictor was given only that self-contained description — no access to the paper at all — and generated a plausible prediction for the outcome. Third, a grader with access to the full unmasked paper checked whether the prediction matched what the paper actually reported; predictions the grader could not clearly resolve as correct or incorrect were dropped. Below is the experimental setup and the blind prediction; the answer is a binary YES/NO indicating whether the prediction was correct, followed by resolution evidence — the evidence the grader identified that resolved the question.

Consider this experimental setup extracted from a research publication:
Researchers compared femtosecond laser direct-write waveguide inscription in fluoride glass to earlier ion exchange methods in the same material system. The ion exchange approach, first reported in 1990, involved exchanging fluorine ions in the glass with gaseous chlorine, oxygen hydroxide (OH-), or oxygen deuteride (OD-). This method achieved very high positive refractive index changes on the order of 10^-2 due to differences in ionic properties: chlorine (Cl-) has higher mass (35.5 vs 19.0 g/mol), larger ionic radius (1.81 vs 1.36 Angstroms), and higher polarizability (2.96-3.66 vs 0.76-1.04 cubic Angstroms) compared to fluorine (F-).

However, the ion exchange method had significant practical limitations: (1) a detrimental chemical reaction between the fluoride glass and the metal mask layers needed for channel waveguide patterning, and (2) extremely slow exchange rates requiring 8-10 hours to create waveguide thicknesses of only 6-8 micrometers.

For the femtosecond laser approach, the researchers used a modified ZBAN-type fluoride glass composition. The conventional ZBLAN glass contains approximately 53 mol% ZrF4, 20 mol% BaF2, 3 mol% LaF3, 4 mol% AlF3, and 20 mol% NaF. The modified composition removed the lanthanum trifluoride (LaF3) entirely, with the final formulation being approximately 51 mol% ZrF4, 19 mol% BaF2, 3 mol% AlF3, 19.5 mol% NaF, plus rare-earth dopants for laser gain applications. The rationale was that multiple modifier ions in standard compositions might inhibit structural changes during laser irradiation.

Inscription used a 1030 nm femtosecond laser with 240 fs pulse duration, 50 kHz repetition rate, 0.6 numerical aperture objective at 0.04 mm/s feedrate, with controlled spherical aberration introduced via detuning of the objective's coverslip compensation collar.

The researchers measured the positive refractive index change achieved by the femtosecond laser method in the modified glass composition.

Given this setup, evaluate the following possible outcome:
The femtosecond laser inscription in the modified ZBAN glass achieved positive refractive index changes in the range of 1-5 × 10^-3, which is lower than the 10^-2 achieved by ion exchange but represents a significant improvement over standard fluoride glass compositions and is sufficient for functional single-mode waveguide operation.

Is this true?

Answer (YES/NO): NO